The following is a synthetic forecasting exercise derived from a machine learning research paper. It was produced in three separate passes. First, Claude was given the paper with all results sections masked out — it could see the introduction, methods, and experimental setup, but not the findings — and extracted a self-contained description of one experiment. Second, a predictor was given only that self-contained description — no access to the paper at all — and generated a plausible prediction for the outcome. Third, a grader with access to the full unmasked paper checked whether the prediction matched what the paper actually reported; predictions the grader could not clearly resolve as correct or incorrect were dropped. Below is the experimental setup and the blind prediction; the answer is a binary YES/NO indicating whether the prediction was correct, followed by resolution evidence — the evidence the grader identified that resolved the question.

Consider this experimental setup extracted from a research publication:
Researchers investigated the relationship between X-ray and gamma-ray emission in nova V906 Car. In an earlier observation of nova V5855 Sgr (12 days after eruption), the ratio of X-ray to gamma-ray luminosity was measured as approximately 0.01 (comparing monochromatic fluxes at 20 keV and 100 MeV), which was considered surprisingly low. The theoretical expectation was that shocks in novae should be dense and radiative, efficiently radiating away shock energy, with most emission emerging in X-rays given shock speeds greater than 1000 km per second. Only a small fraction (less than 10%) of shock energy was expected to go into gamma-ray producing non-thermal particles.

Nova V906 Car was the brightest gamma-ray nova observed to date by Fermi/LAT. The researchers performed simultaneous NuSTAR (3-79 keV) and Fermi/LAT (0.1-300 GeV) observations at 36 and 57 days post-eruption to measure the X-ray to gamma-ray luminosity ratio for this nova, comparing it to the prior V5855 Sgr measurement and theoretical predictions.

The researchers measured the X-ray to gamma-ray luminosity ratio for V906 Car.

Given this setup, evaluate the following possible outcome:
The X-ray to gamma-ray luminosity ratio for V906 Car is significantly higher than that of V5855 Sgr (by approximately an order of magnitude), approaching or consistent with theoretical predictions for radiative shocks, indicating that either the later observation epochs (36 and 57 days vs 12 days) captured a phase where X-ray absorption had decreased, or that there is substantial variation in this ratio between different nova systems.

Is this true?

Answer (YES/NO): NO